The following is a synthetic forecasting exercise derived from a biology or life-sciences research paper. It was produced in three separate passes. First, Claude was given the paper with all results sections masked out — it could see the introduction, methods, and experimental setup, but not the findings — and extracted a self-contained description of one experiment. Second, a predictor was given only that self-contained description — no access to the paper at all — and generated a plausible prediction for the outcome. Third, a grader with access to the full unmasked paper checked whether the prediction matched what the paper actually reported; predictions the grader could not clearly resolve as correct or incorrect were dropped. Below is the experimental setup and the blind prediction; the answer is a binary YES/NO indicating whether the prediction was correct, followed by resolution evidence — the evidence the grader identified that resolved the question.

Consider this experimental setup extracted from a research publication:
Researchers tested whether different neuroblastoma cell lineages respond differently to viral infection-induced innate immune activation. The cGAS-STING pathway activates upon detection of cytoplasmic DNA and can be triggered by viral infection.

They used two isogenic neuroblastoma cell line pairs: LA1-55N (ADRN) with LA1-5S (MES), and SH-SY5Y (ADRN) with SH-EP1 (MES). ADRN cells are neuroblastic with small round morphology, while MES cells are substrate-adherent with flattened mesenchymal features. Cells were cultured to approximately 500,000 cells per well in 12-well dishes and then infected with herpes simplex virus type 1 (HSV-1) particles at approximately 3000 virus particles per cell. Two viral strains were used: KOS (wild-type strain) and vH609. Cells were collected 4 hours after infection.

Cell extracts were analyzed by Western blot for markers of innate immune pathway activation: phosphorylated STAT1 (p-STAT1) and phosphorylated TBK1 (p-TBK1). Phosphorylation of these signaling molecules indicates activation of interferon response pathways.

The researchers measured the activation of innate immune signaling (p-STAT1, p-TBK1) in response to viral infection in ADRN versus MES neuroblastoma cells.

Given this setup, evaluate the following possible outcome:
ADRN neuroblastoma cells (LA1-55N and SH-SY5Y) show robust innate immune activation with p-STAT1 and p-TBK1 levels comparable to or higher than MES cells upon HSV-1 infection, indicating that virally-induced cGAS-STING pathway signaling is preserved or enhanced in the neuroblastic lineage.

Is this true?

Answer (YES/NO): NO